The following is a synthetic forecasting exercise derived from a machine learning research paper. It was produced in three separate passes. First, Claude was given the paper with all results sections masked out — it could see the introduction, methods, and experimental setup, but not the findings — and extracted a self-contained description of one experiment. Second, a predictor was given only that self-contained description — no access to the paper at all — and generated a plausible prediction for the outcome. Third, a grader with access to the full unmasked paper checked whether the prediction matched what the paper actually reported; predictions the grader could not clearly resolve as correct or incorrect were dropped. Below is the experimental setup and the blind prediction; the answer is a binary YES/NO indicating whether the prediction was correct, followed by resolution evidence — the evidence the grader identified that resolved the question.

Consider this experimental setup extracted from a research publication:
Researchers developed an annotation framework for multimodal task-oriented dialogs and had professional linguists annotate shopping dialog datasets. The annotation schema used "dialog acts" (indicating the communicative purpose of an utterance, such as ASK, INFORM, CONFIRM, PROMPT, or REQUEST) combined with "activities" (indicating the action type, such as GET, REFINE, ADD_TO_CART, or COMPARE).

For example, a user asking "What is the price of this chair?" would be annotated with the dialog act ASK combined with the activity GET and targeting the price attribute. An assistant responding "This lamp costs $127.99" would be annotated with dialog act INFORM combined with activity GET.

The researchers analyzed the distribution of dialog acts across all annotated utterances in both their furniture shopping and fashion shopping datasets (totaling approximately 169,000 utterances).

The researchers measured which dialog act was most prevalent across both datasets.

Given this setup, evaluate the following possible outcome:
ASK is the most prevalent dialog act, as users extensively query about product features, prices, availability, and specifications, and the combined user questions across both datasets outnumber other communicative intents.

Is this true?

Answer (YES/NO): NO